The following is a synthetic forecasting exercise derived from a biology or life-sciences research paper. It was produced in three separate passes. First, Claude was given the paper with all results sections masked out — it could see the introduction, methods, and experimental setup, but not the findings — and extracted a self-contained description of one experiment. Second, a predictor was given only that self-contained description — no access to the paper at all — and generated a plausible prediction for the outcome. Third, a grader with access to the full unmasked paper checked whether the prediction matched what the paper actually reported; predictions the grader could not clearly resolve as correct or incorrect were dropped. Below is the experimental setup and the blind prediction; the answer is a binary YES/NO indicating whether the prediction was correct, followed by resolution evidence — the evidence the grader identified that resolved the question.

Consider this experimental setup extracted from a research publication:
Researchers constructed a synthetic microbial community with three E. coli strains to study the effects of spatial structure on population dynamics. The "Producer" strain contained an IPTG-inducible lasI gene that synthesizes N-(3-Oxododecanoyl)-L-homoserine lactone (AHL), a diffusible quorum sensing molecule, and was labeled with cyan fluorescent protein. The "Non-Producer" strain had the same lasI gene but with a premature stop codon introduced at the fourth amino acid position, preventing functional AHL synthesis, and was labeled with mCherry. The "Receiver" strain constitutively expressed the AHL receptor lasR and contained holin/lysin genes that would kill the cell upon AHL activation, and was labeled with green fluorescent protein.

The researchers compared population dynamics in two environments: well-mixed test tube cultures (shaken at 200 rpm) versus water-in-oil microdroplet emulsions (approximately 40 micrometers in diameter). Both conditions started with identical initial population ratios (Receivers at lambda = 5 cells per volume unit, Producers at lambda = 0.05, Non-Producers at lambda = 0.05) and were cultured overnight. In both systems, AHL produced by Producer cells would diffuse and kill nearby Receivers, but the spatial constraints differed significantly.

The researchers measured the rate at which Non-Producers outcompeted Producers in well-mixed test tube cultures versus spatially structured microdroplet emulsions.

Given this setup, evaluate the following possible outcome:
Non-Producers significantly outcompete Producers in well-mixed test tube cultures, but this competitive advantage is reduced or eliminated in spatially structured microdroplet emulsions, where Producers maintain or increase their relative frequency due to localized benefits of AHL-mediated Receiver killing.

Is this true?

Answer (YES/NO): YES